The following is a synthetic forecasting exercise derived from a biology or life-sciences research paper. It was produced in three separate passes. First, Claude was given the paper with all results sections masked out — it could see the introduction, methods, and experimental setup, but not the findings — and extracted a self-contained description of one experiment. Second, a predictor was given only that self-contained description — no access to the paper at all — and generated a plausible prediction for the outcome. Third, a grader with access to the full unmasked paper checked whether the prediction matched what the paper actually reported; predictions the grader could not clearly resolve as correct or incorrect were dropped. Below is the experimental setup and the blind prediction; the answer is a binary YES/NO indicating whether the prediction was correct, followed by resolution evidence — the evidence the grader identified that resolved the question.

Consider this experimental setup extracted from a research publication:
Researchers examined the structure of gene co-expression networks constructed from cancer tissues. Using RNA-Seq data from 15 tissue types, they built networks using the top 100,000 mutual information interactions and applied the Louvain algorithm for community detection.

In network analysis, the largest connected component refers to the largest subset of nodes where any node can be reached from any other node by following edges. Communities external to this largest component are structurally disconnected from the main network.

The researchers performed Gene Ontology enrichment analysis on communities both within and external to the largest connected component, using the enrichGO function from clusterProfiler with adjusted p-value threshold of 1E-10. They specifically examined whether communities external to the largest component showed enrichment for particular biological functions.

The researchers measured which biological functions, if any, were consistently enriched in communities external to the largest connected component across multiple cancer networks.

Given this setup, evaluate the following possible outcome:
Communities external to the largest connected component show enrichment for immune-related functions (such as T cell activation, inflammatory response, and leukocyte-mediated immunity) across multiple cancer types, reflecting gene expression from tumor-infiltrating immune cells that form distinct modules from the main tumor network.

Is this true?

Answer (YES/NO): YES